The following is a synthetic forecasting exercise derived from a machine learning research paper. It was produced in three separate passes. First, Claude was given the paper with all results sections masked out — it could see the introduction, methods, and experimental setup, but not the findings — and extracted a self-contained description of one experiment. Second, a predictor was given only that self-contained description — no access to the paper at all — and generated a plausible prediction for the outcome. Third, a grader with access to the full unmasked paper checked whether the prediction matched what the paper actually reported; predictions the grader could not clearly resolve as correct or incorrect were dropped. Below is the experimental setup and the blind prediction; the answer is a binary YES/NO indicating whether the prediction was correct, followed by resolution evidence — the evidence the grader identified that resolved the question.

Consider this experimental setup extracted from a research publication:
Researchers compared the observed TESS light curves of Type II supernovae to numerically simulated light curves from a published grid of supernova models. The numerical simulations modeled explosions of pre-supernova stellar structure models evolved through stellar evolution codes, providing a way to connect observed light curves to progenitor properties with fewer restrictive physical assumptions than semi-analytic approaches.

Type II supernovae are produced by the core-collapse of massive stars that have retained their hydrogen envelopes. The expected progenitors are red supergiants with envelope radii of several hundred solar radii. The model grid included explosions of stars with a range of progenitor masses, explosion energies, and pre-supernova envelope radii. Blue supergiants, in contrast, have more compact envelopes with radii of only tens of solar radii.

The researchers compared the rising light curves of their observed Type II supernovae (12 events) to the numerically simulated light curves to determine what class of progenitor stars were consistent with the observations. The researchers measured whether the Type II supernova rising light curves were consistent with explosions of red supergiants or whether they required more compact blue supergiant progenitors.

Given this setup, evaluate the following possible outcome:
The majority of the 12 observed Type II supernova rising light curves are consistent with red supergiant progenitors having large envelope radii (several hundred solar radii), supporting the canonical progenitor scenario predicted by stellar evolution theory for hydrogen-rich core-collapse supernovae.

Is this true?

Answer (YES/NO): YES